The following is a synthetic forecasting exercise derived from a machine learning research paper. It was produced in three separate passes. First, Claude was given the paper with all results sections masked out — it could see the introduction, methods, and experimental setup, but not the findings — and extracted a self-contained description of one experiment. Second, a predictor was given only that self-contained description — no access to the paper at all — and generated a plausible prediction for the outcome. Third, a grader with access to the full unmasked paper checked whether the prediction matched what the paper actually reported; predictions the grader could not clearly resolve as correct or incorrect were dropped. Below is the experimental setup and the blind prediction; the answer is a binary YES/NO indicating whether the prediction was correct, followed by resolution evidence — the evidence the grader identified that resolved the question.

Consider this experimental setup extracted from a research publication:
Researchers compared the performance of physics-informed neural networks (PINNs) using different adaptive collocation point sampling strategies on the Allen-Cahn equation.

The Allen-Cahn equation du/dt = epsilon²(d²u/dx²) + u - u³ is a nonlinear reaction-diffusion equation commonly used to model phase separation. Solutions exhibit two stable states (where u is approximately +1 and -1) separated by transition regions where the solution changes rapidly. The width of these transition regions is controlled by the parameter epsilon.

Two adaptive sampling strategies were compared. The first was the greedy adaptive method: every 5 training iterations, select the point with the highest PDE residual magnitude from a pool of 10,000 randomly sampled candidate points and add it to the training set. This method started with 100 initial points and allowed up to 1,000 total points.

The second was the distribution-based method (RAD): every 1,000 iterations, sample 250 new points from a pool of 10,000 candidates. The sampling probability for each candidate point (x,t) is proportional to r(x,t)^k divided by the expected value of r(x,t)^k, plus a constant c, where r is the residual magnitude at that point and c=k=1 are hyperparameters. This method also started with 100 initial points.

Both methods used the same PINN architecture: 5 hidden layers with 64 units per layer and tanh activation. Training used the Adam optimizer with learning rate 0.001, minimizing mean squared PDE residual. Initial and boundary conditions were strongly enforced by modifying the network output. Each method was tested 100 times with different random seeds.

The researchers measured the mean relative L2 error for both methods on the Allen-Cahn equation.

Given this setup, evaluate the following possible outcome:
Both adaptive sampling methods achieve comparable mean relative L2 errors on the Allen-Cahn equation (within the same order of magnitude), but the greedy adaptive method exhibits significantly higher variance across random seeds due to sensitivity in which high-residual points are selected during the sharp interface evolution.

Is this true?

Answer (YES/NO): NO